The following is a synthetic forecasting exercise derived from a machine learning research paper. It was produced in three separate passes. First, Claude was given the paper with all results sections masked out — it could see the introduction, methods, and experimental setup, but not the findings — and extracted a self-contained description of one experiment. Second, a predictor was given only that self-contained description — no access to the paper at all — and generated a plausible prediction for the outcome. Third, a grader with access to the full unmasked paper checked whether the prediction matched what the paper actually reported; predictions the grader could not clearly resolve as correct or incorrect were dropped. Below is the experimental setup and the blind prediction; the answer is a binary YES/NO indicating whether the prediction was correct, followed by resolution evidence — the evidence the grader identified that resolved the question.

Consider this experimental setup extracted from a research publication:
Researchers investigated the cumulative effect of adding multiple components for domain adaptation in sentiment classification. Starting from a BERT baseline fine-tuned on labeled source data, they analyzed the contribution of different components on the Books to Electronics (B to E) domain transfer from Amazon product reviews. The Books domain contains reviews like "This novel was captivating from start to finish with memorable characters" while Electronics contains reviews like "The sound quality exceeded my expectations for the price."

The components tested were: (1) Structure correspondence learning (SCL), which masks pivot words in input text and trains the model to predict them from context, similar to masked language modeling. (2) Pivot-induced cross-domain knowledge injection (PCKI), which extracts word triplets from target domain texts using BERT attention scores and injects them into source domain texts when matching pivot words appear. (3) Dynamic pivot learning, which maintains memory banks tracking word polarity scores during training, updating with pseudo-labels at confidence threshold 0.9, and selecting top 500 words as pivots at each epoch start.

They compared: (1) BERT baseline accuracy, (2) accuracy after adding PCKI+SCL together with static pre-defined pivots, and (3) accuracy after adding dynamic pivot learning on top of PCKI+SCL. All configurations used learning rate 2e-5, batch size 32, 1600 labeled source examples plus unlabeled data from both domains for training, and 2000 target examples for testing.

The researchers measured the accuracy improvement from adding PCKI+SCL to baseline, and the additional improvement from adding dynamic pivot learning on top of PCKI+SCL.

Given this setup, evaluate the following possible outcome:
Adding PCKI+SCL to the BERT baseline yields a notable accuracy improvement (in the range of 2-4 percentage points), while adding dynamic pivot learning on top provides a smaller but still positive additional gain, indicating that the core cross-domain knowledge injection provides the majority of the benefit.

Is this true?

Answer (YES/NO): NO